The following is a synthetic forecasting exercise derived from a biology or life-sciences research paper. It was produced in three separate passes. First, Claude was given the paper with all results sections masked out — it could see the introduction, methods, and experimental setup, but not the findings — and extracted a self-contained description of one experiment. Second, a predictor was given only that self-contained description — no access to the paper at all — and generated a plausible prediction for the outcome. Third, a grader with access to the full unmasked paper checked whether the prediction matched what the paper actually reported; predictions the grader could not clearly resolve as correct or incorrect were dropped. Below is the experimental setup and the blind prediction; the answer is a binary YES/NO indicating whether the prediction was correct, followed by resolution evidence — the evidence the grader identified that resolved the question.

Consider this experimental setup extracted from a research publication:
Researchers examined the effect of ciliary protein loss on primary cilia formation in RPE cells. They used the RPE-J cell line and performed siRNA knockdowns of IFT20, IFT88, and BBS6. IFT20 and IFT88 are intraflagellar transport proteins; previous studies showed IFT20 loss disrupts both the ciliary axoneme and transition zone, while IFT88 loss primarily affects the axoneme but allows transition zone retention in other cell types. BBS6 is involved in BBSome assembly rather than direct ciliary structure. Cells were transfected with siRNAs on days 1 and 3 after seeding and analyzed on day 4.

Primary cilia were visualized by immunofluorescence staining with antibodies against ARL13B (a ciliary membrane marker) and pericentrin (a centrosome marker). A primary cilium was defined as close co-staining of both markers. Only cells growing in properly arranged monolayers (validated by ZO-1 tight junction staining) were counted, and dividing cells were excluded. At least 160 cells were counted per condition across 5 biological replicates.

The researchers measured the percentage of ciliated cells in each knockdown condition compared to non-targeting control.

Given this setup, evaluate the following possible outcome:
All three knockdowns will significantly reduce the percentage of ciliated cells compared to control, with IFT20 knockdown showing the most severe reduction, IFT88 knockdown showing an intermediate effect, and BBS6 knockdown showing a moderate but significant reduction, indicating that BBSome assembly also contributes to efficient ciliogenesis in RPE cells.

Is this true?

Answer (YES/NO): NO